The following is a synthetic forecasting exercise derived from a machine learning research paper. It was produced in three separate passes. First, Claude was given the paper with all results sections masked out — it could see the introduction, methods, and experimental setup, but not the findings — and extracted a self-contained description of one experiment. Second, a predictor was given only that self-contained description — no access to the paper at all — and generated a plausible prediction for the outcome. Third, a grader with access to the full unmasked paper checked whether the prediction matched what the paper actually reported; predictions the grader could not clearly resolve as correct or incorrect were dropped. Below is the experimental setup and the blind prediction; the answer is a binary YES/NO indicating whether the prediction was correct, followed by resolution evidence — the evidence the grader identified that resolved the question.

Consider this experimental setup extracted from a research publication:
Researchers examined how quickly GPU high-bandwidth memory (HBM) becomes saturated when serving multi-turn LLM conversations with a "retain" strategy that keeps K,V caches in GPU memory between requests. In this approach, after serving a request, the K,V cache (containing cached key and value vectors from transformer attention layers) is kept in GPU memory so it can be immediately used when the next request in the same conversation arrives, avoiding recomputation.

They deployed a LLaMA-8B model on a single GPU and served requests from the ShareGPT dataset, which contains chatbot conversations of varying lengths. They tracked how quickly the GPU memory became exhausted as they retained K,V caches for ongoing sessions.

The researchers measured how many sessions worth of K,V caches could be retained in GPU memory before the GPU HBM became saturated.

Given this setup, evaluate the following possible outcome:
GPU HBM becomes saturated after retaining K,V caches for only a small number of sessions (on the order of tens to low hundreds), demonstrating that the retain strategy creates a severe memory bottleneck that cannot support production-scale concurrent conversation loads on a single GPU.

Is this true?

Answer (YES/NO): YES